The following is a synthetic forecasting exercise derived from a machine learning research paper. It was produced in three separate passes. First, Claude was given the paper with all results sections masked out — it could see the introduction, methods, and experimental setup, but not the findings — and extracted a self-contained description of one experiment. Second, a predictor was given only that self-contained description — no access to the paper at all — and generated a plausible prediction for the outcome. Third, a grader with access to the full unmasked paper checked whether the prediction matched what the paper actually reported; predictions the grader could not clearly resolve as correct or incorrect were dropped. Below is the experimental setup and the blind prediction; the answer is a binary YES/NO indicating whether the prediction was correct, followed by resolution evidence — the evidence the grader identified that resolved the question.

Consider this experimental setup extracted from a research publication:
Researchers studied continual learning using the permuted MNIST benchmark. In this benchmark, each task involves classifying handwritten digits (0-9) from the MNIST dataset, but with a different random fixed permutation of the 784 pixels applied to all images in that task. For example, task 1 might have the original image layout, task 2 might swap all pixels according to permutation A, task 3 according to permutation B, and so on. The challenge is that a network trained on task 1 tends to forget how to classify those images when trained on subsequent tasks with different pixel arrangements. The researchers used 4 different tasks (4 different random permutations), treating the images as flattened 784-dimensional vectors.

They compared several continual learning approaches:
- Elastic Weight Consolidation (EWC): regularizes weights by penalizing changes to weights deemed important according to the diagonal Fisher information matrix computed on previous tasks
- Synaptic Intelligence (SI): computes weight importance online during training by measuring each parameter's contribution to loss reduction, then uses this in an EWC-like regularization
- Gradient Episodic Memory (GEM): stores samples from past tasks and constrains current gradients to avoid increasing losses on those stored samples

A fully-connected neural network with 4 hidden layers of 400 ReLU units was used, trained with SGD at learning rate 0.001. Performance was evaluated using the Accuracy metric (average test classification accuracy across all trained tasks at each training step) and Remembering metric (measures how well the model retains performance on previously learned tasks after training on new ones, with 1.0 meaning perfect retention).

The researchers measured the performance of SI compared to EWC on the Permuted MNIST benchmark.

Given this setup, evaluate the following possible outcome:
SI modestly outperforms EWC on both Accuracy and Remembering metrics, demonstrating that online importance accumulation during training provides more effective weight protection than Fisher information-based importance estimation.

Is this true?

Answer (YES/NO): NO